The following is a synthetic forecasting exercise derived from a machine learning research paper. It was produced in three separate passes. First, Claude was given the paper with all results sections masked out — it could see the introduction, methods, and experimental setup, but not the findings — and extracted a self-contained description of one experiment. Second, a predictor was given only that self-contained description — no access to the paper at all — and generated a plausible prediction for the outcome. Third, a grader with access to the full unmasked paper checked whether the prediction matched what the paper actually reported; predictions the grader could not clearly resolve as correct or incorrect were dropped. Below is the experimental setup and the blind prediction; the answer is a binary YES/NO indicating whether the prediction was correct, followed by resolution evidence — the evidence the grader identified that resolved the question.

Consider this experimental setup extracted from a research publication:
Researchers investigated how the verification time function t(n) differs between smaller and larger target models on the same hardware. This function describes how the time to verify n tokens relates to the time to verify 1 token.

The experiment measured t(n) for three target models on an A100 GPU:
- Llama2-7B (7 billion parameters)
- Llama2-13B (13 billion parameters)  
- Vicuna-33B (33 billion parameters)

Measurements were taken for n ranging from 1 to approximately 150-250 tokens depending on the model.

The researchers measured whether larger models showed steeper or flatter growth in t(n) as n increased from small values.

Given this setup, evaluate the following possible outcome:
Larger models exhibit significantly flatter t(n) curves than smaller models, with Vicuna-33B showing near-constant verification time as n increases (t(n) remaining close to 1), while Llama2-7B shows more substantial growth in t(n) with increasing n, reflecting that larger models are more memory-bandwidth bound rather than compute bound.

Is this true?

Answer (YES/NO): NO